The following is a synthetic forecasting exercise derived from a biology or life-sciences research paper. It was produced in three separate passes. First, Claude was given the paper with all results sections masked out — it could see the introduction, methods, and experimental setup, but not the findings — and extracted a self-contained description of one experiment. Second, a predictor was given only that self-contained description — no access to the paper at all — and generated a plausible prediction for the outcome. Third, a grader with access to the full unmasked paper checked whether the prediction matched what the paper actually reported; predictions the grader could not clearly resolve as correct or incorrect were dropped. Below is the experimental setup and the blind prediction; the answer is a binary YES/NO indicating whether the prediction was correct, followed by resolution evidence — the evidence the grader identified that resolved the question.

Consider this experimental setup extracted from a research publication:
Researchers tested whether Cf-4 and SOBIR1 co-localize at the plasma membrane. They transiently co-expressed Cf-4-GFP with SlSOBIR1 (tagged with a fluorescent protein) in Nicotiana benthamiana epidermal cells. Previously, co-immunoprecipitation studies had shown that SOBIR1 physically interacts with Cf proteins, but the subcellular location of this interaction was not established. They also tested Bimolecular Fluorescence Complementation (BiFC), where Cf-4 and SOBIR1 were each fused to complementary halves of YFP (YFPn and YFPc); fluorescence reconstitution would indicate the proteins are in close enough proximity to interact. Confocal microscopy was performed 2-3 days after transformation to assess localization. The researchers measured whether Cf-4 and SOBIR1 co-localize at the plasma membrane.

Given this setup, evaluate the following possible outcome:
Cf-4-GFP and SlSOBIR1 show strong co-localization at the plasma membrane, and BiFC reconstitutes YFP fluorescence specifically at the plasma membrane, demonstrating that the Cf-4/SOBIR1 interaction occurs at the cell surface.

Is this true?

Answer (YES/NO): YES